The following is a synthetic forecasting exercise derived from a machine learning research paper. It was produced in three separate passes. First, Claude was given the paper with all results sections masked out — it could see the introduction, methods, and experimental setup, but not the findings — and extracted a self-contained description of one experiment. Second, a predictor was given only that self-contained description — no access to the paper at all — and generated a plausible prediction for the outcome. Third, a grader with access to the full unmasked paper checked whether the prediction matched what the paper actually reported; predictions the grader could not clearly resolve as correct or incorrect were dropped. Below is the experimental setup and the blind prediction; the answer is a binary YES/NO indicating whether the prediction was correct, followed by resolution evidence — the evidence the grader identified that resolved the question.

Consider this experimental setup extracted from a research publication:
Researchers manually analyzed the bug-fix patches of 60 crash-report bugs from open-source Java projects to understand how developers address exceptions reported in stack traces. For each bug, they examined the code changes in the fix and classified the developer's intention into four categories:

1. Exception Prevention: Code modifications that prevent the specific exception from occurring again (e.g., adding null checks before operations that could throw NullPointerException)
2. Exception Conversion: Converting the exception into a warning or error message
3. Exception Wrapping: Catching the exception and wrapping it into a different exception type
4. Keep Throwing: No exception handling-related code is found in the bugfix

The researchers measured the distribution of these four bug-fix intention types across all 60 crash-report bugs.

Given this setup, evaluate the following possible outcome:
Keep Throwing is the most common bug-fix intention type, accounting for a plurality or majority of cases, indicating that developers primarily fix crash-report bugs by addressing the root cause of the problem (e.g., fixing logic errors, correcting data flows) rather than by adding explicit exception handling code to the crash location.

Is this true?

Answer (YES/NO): NO